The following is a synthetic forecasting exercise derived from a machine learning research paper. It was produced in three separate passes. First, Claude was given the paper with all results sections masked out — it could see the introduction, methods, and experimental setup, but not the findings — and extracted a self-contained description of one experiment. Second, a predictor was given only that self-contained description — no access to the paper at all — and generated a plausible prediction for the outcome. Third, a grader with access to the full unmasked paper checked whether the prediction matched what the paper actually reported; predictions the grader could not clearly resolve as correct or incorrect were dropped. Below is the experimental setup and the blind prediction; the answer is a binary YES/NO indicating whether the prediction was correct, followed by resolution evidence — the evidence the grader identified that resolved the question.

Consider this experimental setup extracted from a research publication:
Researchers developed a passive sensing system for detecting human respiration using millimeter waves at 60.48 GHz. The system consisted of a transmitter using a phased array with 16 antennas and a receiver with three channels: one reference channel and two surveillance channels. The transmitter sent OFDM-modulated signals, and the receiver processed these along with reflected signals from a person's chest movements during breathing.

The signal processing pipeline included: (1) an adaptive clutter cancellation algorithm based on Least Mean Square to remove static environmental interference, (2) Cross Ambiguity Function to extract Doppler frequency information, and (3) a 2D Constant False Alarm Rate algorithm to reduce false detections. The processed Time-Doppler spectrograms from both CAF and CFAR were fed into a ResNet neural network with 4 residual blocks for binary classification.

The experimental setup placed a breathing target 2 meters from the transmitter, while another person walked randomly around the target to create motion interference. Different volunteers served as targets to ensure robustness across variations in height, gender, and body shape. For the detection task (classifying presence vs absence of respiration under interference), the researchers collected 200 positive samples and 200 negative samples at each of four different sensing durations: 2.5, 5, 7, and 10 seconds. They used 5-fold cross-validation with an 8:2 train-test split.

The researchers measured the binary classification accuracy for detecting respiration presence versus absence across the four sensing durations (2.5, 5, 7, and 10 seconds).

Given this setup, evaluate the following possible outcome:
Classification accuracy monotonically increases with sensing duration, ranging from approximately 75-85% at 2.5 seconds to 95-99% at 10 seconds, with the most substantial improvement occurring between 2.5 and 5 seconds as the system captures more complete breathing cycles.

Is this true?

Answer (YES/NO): NO